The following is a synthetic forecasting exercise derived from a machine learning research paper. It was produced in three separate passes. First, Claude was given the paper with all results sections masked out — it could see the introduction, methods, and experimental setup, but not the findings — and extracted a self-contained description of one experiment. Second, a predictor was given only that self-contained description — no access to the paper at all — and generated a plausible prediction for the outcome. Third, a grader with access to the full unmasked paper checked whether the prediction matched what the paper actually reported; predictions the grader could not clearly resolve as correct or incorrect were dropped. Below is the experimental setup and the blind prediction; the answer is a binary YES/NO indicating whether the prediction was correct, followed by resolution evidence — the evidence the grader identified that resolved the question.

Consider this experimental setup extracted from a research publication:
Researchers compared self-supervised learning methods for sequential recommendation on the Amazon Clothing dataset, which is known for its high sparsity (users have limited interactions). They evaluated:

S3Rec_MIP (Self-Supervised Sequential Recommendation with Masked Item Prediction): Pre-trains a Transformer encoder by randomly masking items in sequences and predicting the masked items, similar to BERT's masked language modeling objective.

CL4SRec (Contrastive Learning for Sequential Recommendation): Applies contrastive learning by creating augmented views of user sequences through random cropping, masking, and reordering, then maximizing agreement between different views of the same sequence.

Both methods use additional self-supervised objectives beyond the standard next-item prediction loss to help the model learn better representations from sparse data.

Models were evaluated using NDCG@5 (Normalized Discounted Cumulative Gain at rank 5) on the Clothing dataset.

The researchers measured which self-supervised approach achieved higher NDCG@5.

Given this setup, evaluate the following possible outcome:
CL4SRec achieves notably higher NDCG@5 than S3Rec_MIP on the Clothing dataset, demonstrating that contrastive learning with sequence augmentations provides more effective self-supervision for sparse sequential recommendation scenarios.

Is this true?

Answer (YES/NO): NO